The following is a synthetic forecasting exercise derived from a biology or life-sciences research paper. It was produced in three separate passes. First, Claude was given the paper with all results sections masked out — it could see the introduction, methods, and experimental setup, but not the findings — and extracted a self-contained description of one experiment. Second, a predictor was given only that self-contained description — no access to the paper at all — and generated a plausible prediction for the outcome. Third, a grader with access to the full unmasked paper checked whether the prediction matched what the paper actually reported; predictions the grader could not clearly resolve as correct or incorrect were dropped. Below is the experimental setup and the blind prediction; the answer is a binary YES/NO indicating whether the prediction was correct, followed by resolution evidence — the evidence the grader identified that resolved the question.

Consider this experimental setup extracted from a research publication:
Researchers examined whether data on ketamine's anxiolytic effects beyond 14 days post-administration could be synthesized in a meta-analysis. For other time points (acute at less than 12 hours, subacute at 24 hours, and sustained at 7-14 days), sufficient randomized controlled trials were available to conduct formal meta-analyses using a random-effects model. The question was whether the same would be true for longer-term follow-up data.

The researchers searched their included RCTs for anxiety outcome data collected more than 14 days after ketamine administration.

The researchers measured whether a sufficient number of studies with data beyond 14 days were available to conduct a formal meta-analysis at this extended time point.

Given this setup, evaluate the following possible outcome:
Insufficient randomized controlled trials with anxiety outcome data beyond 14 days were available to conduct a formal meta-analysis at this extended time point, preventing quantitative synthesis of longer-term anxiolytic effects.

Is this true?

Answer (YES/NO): YES